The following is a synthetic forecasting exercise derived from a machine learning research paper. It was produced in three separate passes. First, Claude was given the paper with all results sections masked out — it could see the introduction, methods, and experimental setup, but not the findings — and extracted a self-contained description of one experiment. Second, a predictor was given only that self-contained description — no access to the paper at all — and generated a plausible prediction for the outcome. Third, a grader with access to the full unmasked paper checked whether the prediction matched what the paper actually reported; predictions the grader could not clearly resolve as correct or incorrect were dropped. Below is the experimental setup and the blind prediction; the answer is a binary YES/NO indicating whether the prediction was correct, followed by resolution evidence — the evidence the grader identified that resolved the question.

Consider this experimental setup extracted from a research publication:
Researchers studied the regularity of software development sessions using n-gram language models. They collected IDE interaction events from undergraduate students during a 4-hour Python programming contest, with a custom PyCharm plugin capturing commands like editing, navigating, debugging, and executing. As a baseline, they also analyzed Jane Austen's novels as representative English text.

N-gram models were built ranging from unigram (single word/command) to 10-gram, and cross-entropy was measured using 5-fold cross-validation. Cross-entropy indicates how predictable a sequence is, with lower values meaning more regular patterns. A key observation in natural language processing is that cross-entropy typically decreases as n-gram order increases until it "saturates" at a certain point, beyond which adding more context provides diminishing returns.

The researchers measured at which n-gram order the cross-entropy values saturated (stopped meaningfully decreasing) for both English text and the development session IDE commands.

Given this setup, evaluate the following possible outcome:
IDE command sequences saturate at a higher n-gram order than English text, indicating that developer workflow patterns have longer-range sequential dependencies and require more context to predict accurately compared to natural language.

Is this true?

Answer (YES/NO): NO